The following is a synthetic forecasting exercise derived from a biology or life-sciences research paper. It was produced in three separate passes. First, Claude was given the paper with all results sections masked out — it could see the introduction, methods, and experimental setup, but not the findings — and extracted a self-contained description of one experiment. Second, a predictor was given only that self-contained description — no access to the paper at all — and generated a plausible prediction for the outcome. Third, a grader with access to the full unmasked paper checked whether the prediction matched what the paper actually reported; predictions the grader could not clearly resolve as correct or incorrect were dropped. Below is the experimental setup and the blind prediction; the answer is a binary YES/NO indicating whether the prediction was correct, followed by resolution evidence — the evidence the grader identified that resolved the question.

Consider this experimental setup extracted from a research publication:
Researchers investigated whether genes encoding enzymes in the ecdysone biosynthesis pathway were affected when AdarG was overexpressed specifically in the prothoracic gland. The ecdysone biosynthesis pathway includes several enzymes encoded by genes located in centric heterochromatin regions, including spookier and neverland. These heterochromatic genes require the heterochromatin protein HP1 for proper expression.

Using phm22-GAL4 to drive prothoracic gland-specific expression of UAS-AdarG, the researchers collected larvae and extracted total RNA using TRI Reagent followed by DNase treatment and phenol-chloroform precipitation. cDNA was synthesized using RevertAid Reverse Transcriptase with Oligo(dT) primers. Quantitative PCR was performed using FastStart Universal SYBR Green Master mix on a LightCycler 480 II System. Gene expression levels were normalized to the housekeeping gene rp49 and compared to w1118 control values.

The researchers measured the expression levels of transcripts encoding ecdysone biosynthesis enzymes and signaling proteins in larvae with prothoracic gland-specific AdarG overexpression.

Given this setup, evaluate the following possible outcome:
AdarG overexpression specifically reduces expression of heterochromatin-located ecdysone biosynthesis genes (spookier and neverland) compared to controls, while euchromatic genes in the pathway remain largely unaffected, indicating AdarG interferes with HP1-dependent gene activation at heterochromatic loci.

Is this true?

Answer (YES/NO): NO